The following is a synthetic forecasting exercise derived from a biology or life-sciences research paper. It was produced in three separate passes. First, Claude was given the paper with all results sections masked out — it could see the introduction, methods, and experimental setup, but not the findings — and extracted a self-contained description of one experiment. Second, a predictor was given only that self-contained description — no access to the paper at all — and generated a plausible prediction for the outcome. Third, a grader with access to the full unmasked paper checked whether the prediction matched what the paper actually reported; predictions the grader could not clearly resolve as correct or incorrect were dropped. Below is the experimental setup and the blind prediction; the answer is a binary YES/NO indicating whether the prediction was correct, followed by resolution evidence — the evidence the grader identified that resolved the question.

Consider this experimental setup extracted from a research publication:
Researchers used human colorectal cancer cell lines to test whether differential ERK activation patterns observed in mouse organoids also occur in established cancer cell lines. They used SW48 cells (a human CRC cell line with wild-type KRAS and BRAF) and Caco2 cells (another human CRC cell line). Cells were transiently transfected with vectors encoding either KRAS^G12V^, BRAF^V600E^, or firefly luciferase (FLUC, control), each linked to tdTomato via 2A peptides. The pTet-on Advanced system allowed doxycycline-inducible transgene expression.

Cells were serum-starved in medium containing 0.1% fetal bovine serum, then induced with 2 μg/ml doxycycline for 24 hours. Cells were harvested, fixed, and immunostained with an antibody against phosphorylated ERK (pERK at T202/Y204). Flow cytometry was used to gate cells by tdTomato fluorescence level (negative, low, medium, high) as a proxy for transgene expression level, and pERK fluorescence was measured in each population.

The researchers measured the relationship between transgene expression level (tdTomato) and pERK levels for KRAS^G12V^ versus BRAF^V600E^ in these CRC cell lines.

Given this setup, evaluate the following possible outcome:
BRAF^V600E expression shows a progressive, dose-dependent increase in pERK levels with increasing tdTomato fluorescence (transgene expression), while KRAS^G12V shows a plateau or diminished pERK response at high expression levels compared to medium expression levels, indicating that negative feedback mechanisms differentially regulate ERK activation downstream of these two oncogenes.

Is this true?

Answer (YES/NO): NO